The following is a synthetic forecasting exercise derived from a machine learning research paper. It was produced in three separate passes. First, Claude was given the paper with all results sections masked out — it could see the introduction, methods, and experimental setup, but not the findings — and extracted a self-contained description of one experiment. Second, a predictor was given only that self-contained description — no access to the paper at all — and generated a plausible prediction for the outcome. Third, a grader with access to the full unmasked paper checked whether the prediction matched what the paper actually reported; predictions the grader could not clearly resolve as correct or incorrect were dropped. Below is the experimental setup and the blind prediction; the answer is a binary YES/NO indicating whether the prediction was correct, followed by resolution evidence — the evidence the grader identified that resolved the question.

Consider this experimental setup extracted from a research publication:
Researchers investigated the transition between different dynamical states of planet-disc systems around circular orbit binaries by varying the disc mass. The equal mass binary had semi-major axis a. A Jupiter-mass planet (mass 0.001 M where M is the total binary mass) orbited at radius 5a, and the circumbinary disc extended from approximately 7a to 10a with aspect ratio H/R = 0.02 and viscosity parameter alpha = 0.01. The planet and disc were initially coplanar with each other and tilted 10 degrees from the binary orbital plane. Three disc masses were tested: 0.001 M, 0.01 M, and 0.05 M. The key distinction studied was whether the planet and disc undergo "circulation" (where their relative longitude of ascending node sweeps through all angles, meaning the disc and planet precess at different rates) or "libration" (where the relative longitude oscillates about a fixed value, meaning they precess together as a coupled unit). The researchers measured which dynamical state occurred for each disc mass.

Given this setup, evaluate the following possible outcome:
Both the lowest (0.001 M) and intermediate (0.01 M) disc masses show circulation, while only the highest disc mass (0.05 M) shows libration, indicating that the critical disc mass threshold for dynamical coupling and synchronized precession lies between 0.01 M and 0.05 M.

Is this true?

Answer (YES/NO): YES